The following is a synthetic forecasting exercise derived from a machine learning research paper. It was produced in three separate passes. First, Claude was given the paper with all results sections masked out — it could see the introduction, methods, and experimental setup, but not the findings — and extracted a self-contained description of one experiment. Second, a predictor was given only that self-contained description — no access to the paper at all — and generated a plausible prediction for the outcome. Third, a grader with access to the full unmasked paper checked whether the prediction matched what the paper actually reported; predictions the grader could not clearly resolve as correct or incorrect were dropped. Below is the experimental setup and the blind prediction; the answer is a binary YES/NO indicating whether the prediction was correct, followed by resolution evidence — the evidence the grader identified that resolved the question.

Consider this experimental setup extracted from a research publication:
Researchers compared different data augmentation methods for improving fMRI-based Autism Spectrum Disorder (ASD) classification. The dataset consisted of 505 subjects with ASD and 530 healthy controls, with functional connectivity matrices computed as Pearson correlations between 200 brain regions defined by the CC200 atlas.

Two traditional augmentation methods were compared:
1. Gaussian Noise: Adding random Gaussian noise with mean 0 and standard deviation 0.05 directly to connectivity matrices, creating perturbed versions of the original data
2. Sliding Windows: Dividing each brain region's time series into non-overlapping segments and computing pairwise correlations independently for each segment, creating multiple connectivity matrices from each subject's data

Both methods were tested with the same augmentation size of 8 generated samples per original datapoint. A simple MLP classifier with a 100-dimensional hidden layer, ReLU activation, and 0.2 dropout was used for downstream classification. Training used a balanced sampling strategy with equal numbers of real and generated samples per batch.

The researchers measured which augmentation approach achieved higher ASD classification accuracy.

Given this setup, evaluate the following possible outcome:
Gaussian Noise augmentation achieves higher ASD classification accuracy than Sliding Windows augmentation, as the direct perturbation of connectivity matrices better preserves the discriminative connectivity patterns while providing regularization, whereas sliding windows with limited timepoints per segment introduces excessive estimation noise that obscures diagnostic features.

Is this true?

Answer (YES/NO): YES